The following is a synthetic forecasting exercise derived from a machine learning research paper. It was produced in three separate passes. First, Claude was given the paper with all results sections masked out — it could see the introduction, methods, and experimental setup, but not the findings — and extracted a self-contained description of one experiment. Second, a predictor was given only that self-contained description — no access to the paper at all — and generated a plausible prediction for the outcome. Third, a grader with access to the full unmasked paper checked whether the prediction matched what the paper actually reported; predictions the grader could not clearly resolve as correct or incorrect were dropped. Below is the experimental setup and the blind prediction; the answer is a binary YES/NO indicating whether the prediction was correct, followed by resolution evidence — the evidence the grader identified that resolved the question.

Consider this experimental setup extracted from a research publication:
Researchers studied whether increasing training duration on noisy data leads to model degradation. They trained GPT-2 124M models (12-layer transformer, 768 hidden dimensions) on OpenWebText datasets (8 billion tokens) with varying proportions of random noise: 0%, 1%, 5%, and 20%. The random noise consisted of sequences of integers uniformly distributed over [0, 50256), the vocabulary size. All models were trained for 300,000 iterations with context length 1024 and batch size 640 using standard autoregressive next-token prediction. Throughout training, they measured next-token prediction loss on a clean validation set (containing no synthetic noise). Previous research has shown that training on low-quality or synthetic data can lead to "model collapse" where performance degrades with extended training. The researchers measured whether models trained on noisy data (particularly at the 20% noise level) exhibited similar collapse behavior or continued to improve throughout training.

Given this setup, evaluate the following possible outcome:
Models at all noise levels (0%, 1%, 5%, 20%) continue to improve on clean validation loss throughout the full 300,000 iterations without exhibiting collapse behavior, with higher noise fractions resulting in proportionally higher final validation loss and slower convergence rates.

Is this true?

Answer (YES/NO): NO